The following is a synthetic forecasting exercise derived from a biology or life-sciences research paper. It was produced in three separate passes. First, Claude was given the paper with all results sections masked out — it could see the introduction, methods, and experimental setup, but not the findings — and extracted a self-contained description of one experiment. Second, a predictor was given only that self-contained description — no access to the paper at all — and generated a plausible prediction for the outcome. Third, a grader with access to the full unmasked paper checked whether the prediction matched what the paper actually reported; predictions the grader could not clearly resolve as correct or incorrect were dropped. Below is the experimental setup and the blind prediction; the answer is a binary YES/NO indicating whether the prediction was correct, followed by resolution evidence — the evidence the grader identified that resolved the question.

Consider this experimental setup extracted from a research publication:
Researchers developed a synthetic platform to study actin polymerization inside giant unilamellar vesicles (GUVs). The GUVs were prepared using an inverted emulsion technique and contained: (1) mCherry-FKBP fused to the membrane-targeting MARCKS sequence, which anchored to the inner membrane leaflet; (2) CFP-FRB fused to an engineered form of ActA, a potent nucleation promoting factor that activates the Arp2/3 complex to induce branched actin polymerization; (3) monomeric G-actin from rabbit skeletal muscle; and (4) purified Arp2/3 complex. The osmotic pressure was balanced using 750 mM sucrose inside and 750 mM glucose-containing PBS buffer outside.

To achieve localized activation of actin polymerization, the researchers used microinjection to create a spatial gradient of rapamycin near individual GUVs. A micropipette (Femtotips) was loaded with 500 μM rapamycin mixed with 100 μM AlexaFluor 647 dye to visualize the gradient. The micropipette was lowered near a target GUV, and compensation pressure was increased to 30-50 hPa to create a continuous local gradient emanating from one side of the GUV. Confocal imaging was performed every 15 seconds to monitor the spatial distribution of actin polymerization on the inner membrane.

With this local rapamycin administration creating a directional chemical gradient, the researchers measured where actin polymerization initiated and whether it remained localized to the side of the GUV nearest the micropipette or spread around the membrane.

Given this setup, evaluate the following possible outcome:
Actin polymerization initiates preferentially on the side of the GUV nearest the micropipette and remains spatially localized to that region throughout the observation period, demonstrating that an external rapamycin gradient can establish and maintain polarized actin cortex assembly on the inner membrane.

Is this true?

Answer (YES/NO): NO